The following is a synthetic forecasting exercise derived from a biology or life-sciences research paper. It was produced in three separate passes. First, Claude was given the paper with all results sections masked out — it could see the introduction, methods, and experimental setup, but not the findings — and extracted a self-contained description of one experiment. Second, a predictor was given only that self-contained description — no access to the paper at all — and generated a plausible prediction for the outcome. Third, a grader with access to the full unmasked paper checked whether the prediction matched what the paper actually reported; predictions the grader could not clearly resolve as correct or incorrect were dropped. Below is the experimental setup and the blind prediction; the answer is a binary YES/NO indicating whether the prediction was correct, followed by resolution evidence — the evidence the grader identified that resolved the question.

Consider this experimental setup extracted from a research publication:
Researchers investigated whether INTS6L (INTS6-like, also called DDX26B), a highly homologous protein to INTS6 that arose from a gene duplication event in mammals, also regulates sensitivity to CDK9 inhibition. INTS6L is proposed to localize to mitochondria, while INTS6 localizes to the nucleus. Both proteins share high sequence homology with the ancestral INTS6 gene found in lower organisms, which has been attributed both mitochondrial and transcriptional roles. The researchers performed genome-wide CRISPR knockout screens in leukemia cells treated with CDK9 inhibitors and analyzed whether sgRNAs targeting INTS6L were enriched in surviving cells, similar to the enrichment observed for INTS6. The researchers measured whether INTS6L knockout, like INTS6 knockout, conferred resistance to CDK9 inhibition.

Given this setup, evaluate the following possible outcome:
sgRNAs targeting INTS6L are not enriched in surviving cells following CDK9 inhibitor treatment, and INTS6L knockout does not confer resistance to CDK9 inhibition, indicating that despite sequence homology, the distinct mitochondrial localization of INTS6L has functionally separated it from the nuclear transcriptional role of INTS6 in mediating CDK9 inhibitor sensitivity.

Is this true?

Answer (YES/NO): YES